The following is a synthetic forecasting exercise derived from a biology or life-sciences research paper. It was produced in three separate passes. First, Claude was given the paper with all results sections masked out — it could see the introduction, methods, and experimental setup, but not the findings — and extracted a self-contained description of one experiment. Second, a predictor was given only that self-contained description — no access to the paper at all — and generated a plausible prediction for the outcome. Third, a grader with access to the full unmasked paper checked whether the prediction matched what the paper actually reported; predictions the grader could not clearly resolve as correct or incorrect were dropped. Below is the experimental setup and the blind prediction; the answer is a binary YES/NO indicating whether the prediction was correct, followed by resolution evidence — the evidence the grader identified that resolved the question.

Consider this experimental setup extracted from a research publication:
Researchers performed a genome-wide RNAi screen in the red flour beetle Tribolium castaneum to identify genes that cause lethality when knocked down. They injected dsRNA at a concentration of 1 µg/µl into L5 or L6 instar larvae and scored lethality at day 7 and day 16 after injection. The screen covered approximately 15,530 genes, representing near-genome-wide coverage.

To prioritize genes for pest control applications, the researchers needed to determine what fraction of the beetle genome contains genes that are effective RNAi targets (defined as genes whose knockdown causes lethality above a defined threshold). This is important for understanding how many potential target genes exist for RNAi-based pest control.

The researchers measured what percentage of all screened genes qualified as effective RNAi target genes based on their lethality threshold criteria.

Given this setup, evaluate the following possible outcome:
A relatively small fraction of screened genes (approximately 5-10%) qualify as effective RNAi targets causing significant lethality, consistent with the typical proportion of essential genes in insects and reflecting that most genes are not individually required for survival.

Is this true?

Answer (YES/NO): YES